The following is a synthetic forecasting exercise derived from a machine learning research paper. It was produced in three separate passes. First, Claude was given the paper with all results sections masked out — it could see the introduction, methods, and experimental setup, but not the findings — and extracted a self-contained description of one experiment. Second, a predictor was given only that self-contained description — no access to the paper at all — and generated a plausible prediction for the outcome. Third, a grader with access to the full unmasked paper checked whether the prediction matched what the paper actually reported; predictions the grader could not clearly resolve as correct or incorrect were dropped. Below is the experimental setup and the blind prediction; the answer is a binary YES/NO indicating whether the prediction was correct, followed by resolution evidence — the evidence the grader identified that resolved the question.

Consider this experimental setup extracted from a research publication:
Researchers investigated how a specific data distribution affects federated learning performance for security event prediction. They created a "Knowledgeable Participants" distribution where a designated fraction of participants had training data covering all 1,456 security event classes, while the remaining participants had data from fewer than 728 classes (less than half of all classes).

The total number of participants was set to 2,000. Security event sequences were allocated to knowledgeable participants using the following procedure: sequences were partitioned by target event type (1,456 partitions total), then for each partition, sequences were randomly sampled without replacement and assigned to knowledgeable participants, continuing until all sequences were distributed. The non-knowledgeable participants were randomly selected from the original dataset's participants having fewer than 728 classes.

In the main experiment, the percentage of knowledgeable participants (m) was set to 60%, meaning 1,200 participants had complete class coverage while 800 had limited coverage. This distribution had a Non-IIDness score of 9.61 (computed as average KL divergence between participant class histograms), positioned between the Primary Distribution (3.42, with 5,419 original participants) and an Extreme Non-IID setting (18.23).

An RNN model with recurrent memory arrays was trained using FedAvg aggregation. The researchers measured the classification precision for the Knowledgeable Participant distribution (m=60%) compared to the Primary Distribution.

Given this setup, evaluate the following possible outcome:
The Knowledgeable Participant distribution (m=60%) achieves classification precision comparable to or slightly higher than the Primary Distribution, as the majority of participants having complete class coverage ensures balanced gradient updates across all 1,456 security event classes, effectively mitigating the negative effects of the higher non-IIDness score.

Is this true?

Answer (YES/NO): NO